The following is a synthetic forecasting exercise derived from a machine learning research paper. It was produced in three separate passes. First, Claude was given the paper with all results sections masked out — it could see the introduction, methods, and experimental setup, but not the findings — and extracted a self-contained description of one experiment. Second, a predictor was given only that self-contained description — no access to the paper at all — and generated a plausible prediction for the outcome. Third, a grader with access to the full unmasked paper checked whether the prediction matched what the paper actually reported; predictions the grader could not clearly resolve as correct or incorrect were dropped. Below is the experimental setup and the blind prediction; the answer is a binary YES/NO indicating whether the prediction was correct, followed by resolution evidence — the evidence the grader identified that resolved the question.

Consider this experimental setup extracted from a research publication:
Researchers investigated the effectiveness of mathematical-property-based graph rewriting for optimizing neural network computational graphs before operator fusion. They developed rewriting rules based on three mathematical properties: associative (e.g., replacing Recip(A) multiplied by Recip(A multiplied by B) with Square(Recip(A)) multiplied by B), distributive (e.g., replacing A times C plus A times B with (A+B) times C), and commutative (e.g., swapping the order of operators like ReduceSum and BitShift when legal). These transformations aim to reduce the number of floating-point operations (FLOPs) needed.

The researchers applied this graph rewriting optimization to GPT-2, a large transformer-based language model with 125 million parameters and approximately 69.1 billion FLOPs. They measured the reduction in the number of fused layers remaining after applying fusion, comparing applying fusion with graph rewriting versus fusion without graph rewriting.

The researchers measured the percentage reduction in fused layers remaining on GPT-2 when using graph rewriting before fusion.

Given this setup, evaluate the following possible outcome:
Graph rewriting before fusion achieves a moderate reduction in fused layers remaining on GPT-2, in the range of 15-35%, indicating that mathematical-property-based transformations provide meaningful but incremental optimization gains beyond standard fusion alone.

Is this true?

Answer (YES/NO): YES